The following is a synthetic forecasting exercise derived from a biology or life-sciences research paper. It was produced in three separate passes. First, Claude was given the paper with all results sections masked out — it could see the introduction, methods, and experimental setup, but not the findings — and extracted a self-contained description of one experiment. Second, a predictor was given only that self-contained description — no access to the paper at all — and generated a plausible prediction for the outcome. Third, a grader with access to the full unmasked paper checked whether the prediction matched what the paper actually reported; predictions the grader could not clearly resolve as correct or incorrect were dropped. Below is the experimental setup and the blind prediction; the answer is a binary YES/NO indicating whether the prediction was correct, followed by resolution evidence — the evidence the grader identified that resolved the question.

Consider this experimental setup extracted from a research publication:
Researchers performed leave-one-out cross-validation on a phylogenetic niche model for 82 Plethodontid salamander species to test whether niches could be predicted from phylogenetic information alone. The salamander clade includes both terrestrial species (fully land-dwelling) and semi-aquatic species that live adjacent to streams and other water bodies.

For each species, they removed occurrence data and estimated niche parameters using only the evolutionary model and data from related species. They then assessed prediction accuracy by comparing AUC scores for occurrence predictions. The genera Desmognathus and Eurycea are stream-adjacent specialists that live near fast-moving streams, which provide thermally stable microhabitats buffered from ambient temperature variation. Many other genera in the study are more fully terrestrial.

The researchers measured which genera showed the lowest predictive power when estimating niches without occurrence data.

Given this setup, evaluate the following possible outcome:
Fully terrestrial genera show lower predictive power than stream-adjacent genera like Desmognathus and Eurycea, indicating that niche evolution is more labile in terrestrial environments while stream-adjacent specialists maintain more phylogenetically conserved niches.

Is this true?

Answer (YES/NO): NO